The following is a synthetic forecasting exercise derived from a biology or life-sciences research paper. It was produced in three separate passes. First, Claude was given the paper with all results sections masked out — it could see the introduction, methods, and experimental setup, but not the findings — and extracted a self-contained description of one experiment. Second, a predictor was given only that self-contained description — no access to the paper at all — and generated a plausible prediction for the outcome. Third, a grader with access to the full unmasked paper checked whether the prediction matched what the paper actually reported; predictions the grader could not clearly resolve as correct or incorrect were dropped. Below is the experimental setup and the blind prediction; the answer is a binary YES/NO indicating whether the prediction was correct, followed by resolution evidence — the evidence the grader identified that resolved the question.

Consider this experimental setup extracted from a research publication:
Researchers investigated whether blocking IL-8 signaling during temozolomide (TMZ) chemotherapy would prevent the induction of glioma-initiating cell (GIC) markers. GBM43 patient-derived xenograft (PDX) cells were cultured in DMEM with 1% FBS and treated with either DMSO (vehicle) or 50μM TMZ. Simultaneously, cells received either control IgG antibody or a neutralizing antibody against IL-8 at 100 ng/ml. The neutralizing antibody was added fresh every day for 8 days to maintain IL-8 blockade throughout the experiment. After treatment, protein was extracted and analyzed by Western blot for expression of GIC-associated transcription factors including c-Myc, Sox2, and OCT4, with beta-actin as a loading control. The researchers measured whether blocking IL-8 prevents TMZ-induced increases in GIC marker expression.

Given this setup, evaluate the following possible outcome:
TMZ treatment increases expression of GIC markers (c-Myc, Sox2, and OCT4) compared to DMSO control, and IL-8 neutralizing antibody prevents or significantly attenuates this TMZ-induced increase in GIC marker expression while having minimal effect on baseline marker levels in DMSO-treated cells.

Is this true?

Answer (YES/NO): NO